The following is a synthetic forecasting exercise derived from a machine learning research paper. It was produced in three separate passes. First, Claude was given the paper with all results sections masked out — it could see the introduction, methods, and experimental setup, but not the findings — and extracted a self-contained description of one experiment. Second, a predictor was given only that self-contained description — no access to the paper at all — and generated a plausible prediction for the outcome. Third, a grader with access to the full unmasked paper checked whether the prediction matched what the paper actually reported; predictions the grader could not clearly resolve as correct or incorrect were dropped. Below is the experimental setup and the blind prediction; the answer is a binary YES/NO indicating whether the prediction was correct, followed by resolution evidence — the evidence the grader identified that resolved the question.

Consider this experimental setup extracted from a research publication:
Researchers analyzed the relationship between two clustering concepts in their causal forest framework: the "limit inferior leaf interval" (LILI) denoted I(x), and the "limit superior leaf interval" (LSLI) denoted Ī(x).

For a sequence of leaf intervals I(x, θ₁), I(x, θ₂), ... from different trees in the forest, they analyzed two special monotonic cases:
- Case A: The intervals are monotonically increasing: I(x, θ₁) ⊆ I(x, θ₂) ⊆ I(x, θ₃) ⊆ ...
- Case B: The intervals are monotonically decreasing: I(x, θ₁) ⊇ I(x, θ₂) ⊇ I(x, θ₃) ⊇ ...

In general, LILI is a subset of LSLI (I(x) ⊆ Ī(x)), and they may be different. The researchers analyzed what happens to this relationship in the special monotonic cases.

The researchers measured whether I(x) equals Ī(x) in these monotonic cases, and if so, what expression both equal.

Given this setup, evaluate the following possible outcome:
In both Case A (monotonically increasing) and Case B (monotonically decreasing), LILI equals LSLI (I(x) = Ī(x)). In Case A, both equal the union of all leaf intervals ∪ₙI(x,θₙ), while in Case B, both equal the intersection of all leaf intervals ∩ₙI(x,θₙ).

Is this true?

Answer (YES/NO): YES